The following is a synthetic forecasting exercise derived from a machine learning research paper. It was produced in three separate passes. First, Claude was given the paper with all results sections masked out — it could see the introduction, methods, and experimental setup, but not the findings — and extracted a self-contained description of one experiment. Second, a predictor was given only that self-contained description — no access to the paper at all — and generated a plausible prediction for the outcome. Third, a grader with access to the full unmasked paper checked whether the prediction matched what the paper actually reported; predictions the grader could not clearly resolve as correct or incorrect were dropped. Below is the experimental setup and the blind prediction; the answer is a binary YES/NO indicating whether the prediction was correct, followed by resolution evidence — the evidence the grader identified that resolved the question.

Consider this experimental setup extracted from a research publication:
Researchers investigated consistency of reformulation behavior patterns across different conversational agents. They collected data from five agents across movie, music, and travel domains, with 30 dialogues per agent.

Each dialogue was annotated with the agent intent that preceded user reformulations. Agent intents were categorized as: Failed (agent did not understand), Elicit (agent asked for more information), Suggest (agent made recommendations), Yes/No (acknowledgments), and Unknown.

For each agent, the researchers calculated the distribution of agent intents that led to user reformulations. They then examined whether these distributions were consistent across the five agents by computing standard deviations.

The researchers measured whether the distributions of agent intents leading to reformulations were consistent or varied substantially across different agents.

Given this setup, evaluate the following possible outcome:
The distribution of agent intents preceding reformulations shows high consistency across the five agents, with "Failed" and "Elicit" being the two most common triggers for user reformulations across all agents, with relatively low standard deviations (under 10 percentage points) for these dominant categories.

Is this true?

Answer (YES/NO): NO